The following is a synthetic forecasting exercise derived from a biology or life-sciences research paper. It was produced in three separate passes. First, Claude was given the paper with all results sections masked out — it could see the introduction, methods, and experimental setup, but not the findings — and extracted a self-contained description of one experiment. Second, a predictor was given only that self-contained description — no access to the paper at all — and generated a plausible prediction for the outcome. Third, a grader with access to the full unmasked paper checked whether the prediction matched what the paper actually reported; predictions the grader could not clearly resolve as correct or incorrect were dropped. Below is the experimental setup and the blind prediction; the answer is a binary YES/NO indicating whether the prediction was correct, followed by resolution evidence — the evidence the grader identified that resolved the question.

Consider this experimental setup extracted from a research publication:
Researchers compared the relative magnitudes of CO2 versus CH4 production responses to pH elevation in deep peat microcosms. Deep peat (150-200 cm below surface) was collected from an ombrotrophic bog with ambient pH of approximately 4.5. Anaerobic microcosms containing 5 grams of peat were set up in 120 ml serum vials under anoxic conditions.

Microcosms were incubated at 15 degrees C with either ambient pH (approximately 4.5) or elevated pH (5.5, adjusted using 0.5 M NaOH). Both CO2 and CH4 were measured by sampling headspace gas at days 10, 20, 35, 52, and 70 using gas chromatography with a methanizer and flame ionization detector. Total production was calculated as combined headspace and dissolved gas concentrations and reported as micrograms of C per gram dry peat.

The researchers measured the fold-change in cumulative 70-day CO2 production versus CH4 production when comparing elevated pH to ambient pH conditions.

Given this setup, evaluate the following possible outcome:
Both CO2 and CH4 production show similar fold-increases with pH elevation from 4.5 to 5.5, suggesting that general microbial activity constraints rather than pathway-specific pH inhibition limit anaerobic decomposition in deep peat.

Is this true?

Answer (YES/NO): NO